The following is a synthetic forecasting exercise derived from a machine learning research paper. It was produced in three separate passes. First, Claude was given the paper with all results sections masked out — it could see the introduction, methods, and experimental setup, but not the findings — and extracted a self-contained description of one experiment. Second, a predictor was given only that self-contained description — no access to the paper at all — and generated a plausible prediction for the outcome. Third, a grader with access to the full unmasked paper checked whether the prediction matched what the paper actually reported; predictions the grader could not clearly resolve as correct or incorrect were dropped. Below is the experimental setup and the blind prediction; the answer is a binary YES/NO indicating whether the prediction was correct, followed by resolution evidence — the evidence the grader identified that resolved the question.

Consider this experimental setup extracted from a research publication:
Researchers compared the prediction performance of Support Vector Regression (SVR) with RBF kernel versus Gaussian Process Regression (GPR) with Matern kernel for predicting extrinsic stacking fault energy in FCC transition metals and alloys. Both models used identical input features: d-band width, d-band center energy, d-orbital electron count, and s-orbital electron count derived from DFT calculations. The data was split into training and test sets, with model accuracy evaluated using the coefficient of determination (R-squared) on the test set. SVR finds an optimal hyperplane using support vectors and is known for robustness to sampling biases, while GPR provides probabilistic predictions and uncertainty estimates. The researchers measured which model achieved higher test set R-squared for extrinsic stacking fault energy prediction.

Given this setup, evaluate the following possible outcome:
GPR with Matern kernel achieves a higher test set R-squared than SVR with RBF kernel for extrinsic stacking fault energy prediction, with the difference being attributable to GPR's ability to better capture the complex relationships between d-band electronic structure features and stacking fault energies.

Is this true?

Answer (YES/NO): NO